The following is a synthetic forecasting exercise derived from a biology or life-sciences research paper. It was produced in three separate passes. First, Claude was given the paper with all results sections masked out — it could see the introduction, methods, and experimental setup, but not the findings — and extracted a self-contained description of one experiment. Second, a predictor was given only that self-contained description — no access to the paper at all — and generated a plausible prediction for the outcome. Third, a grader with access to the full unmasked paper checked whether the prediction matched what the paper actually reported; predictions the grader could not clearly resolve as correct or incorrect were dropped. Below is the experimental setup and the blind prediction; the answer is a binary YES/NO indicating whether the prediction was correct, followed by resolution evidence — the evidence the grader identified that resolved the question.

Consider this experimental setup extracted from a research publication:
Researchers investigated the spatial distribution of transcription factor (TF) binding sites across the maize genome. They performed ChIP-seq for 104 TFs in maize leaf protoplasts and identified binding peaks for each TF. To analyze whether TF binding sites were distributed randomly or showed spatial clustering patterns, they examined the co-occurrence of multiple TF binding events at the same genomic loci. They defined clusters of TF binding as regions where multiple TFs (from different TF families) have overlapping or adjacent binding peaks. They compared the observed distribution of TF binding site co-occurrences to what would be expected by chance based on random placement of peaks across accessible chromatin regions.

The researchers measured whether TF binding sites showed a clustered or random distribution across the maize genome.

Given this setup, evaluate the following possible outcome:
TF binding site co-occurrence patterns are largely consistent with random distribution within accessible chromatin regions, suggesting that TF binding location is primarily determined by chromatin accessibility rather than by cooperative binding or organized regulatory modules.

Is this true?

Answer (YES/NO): NO